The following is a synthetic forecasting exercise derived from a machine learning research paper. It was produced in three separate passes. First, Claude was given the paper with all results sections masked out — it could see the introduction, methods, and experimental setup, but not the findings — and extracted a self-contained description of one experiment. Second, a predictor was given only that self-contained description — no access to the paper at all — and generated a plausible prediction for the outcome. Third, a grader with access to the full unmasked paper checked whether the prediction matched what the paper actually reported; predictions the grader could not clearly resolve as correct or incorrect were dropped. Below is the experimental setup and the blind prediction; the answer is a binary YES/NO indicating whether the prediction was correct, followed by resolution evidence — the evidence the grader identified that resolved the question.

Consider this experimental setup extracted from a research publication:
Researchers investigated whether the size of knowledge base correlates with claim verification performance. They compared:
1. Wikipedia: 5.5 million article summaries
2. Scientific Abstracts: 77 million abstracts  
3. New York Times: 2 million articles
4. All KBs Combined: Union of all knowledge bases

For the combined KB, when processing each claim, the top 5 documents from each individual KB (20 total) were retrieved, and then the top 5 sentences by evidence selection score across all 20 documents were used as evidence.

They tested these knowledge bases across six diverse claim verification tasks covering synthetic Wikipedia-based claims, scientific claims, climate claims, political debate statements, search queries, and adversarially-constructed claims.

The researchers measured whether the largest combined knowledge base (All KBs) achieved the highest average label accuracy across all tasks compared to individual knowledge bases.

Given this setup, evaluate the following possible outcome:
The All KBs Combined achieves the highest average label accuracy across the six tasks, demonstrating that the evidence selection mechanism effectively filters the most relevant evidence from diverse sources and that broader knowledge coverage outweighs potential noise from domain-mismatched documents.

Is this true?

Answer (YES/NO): NO